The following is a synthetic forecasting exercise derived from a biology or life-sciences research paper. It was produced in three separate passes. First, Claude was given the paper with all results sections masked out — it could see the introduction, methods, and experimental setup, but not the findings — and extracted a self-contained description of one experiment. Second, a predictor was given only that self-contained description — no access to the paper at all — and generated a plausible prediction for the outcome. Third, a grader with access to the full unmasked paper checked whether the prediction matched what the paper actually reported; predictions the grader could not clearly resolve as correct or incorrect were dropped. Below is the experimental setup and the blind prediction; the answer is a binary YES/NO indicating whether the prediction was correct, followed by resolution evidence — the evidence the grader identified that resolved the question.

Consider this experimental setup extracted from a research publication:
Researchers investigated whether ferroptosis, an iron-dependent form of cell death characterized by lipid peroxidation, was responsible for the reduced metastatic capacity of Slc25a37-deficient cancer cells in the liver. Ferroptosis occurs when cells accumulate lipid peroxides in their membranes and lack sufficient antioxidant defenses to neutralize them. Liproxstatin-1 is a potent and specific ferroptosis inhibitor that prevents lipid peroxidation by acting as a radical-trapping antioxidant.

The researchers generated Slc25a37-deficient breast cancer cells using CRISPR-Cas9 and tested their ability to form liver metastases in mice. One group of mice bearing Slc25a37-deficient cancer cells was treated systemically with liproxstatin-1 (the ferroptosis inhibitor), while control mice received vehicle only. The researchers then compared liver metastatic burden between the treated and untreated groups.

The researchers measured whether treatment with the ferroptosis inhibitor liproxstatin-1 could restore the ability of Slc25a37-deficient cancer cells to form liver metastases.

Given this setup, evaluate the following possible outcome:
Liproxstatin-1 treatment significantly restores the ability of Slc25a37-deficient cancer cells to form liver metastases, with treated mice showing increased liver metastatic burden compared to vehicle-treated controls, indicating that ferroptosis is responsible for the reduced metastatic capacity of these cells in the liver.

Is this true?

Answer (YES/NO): YES